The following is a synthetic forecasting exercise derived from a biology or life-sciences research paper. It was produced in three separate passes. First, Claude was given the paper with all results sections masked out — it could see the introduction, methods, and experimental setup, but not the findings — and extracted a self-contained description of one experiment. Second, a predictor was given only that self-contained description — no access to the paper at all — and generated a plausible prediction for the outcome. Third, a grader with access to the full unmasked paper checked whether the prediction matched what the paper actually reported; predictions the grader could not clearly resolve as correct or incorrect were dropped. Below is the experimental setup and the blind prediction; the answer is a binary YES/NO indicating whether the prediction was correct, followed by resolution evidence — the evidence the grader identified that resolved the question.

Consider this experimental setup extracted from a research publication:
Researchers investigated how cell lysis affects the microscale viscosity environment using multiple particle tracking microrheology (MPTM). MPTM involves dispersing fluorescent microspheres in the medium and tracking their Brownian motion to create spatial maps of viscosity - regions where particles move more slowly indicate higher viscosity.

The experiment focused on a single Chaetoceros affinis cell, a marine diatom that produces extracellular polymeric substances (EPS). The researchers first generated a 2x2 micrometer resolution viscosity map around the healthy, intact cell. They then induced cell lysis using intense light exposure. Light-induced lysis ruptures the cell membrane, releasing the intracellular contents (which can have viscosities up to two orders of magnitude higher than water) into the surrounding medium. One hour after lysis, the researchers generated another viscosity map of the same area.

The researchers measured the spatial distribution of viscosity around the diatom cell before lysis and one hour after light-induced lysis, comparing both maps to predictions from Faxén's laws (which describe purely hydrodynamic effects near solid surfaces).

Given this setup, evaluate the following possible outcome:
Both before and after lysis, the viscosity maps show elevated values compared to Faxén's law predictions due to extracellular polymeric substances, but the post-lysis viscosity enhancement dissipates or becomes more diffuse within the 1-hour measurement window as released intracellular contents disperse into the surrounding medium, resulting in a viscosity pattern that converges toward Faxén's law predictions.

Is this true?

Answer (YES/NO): NO